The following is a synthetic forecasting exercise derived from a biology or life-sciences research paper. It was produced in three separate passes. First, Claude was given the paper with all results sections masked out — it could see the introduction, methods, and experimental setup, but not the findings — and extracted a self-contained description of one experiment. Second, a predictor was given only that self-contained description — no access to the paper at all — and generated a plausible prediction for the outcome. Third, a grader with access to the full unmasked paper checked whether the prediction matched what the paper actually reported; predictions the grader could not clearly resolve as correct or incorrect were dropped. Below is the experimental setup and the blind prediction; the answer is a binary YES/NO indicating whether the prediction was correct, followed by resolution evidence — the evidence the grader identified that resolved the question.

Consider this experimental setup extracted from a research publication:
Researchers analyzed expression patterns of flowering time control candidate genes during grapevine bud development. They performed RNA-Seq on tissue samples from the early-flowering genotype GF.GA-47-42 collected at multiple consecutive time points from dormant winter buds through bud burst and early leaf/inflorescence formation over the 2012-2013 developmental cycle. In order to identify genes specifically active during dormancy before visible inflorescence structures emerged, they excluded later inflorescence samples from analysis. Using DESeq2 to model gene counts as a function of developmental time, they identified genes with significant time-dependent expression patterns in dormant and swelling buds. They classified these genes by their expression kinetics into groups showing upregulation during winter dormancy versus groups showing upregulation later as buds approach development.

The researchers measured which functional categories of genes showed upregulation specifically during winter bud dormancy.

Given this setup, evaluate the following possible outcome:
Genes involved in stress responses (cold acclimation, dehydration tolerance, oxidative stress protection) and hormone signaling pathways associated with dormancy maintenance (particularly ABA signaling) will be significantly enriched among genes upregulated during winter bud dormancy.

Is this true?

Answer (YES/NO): NO